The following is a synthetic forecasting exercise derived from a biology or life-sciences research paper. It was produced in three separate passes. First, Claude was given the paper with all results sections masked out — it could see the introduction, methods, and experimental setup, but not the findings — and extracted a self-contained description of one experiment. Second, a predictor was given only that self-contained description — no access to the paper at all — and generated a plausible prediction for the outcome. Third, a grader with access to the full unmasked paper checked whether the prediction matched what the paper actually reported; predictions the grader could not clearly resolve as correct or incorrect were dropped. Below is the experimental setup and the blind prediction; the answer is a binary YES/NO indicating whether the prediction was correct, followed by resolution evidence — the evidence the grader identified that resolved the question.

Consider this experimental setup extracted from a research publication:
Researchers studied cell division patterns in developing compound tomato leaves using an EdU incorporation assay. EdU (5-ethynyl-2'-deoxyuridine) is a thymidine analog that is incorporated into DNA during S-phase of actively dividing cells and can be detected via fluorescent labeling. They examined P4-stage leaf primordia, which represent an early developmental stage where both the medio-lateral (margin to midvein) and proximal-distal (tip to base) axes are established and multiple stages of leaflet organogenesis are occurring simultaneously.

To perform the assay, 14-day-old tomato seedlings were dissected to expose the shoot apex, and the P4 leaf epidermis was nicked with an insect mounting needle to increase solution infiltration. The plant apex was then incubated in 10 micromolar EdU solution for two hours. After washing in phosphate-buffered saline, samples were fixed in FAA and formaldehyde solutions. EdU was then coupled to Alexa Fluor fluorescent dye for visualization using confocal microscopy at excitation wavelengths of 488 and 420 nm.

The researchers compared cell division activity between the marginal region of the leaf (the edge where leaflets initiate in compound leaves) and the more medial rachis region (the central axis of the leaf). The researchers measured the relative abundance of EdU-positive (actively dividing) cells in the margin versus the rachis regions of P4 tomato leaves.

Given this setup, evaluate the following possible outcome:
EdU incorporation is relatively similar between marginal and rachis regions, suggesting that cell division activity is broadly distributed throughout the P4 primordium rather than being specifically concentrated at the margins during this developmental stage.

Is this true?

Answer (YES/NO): NO